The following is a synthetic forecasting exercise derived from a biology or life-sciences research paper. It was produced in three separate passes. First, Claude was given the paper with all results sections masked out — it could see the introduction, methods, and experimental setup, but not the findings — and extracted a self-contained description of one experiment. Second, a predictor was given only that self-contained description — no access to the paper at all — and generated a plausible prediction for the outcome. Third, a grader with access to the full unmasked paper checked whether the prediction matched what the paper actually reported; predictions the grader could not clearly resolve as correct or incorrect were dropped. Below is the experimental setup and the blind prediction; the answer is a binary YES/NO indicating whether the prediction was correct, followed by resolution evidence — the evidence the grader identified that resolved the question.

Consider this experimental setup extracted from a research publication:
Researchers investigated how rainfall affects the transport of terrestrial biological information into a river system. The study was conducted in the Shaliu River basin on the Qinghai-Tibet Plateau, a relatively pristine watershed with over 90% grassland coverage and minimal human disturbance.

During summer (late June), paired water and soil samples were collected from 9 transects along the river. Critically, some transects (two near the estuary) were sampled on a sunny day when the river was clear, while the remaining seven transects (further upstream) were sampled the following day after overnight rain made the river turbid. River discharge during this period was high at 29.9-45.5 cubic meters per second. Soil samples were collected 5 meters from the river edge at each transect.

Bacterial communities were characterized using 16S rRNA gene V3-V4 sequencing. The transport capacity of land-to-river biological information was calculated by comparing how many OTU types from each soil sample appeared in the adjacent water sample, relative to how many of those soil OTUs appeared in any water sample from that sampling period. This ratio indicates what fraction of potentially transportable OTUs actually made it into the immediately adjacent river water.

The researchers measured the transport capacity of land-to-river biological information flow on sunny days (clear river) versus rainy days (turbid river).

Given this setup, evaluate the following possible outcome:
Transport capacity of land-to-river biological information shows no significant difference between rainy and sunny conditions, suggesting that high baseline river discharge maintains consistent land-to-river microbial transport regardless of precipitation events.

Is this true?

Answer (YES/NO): NO